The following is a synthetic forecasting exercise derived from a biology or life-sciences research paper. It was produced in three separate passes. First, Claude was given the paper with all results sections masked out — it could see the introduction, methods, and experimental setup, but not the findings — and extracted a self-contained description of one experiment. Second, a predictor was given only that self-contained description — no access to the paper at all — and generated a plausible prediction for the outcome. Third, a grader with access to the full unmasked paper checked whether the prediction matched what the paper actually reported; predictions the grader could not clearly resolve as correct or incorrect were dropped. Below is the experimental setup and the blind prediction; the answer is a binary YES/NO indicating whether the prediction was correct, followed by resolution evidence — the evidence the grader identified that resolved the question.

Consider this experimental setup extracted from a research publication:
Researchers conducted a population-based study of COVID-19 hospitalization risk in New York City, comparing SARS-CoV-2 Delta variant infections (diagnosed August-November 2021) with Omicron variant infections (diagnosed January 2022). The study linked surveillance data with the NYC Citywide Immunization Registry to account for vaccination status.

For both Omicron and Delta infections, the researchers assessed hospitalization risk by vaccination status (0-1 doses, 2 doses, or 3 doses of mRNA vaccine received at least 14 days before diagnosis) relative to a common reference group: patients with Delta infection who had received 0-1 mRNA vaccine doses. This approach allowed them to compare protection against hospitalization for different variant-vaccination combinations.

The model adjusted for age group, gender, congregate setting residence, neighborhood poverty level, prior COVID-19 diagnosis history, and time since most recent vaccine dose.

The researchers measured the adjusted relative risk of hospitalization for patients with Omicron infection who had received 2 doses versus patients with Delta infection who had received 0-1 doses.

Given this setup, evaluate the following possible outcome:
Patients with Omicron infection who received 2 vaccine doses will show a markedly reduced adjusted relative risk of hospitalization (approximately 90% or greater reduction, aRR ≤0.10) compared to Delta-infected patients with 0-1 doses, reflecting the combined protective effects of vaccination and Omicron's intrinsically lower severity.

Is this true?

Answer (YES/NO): NO